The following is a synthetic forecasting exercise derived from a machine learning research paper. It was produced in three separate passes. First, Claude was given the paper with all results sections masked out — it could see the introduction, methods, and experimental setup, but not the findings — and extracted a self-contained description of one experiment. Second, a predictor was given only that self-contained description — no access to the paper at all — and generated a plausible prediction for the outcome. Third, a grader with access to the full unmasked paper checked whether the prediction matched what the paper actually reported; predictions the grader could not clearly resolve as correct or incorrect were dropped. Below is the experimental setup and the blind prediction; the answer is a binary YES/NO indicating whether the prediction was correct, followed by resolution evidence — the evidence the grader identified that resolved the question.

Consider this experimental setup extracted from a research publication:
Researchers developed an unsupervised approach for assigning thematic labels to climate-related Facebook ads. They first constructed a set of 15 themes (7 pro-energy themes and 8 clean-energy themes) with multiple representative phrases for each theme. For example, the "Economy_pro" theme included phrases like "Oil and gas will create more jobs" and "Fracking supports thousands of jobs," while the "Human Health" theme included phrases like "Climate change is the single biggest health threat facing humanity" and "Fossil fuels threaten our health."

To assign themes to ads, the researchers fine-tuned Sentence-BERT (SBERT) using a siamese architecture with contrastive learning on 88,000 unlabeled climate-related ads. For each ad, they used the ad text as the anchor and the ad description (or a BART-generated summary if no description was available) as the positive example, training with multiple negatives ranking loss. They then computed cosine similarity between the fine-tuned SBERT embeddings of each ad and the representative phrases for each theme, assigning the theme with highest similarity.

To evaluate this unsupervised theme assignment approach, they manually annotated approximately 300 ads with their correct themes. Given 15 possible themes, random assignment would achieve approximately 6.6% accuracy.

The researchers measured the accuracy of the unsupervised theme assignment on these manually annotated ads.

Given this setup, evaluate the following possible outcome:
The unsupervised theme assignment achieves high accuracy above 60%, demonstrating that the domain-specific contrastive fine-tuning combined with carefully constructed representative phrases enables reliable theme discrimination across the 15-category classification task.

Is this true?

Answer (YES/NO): NO